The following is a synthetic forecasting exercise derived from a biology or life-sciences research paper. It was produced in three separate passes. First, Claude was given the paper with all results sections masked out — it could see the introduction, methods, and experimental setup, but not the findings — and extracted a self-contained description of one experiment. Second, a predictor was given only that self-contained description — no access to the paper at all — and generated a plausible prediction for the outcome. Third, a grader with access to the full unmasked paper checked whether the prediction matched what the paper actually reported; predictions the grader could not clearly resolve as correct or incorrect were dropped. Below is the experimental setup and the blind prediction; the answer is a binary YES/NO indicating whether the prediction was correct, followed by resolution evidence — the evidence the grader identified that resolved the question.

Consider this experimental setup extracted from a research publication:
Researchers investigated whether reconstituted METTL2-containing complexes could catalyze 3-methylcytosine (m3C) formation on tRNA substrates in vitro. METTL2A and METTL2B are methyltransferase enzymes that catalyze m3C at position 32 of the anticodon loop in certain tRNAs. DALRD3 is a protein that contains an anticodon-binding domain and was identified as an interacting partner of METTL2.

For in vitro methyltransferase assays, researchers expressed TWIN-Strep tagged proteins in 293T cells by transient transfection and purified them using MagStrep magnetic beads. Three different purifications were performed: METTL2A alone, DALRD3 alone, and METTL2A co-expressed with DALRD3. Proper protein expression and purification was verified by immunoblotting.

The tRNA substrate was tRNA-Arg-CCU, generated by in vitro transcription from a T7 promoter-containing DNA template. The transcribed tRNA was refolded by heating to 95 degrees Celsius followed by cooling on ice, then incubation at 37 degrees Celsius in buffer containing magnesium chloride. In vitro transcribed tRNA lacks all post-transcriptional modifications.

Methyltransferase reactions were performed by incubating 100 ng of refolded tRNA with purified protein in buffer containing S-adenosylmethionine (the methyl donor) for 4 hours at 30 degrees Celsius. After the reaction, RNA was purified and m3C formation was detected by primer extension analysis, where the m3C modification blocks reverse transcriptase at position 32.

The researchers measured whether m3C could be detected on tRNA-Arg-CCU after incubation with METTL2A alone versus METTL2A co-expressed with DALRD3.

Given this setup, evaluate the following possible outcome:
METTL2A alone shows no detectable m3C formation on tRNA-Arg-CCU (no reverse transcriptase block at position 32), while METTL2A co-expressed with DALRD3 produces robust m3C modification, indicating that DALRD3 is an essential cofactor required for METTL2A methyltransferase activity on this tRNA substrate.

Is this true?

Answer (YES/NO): NO